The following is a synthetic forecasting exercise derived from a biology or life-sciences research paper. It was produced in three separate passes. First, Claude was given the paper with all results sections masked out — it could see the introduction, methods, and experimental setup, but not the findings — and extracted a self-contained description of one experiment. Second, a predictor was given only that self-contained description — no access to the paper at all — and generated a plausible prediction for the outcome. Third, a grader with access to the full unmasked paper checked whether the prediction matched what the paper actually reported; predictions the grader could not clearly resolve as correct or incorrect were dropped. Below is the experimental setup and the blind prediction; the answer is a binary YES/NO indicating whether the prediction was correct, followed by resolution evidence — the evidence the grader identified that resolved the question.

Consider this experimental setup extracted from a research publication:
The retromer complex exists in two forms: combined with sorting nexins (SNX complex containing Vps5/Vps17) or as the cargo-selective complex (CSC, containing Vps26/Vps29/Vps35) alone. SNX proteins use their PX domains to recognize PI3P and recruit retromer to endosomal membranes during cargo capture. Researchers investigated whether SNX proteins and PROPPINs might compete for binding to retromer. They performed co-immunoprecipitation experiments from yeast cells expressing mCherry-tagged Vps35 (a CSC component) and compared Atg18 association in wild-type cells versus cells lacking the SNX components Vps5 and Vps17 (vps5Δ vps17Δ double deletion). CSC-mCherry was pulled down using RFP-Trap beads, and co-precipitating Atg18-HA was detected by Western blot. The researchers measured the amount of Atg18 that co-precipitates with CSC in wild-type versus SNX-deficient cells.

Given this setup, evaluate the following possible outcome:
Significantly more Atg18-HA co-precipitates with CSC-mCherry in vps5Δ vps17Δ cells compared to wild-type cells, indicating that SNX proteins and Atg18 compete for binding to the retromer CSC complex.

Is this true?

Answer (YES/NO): YES